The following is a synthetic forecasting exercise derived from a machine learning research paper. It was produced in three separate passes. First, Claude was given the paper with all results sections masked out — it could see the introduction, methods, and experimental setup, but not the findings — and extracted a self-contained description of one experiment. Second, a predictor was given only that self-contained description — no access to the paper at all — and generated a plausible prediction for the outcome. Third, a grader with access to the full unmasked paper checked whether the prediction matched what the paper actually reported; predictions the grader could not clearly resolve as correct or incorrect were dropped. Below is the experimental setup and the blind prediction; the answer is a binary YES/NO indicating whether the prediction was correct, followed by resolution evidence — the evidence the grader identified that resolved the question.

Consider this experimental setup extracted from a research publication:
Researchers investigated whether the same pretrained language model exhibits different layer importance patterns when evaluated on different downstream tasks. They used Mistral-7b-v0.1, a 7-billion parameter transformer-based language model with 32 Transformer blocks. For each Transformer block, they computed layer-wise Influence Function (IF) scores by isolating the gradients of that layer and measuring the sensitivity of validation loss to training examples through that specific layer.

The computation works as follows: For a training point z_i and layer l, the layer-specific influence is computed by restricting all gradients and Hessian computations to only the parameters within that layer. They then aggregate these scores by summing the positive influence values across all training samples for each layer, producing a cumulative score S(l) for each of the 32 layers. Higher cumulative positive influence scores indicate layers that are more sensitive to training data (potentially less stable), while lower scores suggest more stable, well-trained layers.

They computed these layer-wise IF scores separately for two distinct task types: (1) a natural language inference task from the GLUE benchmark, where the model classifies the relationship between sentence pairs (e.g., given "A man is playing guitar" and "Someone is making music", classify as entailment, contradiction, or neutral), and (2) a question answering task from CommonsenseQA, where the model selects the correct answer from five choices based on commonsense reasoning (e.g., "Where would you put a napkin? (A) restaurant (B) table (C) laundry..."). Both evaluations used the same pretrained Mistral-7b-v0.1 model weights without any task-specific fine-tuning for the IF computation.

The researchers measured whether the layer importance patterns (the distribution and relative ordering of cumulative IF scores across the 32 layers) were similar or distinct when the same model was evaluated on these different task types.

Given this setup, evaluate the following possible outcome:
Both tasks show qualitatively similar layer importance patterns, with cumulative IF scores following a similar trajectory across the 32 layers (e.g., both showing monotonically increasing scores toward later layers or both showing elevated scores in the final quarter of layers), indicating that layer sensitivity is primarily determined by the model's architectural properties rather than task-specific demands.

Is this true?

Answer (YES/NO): NO